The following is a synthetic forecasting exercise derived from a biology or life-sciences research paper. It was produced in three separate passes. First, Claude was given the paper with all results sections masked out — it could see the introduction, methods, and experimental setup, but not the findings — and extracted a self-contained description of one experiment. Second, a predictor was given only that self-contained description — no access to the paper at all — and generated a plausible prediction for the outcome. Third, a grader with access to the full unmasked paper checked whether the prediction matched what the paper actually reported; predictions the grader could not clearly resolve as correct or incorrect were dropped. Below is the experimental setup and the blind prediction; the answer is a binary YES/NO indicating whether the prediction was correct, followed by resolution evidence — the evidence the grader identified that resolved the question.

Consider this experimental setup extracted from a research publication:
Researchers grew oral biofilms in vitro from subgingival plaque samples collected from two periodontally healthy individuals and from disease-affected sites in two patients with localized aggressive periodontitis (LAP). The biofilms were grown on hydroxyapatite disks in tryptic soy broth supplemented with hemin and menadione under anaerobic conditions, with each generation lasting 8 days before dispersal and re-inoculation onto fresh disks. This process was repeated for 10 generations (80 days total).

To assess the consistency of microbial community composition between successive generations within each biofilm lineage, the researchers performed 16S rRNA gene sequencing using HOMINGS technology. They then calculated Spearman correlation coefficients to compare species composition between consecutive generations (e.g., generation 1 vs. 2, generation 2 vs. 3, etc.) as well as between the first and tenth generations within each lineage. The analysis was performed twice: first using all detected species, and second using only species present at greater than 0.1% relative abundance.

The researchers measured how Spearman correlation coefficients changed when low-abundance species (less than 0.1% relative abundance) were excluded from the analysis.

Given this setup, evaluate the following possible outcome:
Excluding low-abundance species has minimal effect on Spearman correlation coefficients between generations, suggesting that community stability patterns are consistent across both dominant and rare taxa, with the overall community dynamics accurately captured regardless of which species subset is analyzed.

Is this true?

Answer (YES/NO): NO